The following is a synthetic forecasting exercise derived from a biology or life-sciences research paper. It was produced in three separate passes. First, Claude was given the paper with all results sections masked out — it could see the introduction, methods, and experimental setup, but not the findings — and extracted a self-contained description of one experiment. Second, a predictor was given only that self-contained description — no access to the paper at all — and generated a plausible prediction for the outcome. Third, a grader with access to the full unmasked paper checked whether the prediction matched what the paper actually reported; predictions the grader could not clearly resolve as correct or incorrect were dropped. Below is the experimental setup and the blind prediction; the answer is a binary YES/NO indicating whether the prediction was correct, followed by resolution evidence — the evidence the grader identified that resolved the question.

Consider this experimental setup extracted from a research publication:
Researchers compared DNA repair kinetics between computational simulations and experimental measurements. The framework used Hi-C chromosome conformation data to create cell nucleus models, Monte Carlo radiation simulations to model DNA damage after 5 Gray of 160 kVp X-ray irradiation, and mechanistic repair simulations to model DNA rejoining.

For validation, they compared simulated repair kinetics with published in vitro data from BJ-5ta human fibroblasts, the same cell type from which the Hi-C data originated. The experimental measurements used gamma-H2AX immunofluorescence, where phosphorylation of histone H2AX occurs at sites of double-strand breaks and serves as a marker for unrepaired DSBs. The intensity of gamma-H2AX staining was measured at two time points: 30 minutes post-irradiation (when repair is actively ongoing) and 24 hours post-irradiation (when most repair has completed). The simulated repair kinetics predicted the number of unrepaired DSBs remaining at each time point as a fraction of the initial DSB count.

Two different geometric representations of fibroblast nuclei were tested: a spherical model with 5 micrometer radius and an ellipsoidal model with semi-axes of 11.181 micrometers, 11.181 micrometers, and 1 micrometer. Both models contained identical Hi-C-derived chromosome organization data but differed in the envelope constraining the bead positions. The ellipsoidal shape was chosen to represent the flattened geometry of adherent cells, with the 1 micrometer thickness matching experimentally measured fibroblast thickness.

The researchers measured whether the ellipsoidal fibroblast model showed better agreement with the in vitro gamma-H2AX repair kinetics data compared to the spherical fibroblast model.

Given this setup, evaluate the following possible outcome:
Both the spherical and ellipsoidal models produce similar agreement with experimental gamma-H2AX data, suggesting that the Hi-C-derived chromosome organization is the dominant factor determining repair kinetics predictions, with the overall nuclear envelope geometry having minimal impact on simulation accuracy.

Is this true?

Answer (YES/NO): YES